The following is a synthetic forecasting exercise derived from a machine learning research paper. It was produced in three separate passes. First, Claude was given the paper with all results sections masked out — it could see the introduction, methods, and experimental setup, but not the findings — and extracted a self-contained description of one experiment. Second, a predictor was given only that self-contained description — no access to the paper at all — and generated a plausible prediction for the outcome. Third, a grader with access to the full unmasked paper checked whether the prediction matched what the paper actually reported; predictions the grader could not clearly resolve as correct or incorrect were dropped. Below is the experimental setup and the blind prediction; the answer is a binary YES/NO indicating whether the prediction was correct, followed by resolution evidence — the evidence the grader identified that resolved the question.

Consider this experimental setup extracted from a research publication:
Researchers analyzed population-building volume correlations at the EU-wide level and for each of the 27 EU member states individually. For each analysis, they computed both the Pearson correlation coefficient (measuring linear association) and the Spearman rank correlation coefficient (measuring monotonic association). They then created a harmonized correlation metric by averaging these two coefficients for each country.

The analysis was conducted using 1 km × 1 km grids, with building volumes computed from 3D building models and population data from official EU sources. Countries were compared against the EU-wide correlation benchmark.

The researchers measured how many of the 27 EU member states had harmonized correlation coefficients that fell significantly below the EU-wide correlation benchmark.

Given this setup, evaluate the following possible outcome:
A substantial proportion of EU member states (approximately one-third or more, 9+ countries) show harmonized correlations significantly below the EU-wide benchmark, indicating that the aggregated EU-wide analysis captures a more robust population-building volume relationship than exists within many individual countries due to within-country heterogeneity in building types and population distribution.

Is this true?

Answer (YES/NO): NO